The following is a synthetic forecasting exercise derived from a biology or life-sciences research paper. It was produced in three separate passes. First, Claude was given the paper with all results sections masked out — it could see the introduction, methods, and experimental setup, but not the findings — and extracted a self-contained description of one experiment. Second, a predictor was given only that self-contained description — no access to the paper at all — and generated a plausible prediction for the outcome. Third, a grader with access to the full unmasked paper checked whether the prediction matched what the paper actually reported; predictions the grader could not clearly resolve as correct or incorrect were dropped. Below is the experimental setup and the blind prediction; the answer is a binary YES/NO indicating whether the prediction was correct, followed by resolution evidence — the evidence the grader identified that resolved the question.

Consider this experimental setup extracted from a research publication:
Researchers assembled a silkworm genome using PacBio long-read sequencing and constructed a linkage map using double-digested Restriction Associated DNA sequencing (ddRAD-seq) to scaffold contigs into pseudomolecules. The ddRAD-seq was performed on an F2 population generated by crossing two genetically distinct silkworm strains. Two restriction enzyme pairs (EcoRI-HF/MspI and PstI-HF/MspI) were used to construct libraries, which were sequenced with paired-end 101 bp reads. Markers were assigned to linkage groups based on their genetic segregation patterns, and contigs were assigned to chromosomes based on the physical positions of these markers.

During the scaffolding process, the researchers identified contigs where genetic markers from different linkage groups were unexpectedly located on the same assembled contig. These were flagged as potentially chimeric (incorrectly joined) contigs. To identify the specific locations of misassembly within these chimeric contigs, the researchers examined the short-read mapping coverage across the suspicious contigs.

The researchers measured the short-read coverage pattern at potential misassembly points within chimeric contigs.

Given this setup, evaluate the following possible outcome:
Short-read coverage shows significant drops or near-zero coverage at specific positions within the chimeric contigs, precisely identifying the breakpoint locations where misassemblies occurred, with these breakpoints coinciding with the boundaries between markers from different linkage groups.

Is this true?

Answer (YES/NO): YES